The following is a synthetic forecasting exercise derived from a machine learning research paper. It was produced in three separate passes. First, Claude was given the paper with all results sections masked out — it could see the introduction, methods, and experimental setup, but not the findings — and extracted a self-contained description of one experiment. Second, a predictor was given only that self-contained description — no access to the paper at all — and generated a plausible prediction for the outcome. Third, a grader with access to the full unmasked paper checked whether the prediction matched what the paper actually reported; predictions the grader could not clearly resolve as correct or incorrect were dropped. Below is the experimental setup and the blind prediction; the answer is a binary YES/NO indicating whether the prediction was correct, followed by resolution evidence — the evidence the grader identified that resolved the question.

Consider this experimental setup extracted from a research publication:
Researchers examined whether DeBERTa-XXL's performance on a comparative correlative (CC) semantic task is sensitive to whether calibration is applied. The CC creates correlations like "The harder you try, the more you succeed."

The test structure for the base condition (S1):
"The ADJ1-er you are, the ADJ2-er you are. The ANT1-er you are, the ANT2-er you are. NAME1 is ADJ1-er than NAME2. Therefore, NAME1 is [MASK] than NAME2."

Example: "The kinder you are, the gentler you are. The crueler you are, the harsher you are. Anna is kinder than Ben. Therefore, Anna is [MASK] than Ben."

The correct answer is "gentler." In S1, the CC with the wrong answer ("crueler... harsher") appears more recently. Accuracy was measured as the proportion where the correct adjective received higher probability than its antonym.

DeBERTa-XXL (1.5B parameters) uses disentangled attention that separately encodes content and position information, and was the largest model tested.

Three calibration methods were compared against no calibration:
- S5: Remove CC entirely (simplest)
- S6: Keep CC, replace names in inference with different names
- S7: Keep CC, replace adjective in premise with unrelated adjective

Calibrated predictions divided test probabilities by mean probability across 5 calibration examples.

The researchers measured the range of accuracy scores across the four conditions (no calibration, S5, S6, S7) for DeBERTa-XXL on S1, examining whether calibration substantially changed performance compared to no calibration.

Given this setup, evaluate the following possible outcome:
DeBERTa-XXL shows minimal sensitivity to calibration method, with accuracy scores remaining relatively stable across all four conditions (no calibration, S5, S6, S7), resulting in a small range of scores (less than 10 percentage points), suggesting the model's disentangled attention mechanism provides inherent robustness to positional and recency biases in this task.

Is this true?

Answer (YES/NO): NO